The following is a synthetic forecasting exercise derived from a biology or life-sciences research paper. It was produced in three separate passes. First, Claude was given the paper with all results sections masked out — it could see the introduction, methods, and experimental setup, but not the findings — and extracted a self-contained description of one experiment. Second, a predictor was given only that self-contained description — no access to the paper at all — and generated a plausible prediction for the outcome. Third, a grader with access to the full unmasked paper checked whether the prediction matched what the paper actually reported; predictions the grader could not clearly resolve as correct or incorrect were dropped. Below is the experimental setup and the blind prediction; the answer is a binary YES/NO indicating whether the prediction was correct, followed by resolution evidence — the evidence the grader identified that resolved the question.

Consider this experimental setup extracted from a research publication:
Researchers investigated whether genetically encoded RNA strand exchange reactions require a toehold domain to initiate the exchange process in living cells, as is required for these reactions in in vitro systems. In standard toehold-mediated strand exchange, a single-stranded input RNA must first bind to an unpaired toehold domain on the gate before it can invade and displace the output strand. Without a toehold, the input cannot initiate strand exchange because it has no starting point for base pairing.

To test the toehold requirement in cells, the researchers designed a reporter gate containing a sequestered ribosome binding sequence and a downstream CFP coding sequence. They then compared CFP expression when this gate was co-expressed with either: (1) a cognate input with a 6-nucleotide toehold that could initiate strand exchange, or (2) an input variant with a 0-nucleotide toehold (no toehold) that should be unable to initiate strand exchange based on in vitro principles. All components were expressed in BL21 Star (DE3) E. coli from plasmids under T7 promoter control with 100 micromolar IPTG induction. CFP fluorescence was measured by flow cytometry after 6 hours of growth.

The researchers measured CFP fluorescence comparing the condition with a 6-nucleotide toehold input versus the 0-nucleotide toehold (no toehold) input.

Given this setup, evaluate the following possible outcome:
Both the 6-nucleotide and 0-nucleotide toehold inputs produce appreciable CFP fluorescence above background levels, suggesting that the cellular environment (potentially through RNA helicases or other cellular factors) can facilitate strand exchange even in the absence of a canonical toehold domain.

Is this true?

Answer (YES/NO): NO